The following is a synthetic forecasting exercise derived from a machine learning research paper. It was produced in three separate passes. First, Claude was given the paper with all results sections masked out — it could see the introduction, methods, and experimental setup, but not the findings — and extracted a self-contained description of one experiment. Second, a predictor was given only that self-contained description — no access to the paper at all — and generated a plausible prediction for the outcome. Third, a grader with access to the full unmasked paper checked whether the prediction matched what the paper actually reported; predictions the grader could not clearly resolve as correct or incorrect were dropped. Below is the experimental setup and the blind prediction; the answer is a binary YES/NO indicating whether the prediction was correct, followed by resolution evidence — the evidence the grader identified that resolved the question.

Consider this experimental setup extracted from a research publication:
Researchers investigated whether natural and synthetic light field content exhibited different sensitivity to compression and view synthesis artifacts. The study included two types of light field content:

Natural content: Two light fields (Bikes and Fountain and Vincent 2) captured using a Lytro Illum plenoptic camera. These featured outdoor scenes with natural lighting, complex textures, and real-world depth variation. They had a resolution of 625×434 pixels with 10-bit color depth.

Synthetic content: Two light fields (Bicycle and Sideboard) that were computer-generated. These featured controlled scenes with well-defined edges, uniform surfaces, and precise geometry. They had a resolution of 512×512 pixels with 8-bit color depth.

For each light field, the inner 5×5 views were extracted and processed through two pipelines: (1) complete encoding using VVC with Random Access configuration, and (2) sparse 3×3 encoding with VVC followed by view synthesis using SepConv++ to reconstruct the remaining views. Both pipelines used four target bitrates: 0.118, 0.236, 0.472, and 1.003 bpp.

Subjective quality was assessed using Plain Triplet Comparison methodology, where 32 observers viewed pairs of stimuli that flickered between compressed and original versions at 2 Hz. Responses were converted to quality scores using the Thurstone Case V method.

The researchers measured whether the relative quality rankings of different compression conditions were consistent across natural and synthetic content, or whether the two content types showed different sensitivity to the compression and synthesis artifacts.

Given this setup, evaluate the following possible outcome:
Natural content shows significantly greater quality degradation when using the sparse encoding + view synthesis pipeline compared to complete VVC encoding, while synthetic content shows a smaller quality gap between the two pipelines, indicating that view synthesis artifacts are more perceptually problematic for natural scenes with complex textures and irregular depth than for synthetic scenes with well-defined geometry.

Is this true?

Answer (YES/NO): NO